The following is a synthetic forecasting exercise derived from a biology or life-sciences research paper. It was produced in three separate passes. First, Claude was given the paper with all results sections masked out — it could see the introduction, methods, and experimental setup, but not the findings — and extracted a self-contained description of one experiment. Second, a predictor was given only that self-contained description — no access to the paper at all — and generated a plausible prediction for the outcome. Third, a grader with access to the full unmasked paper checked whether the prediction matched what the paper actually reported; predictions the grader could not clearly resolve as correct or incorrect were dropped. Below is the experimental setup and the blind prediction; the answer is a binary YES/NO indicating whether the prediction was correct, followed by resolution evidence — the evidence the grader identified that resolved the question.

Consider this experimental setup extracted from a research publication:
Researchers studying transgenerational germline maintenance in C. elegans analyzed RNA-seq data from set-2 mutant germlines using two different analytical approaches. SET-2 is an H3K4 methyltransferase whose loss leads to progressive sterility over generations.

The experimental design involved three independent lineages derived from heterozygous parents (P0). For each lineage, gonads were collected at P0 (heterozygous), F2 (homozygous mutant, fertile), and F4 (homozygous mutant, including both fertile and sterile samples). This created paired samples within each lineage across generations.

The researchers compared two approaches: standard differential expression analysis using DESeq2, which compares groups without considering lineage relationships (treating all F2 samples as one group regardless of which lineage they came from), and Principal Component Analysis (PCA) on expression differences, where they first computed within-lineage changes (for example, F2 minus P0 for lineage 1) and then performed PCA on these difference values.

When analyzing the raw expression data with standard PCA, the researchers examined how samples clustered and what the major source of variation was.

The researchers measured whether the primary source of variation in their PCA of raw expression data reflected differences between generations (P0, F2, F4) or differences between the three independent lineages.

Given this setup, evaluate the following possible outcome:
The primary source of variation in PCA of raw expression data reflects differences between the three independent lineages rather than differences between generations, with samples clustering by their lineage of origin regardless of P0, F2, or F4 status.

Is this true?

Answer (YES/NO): NO